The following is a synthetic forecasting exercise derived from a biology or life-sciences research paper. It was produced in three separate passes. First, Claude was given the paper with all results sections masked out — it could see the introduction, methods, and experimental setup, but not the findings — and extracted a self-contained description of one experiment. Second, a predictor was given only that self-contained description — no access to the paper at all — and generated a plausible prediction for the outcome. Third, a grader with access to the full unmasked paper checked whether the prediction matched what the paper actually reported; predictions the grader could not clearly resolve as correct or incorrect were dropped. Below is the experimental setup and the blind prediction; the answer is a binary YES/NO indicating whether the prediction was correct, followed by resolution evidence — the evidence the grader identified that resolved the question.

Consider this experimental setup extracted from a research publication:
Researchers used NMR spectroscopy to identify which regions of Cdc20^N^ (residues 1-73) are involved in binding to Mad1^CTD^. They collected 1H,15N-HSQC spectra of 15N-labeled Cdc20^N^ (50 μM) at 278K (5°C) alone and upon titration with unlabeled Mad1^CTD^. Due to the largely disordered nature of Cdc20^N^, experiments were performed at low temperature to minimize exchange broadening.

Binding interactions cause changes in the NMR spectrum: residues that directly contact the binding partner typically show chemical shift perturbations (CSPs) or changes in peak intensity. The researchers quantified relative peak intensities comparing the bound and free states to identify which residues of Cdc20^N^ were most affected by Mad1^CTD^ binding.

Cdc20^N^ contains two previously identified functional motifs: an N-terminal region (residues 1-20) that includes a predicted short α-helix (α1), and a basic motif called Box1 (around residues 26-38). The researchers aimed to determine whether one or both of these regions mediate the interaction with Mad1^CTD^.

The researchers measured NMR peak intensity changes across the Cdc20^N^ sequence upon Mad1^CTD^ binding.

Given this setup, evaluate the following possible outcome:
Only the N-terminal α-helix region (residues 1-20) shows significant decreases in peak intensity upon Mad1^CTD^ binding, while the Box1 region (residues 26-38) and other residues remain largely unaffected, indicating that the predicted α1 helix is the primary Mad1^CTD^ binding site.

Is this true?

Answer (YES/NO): NO